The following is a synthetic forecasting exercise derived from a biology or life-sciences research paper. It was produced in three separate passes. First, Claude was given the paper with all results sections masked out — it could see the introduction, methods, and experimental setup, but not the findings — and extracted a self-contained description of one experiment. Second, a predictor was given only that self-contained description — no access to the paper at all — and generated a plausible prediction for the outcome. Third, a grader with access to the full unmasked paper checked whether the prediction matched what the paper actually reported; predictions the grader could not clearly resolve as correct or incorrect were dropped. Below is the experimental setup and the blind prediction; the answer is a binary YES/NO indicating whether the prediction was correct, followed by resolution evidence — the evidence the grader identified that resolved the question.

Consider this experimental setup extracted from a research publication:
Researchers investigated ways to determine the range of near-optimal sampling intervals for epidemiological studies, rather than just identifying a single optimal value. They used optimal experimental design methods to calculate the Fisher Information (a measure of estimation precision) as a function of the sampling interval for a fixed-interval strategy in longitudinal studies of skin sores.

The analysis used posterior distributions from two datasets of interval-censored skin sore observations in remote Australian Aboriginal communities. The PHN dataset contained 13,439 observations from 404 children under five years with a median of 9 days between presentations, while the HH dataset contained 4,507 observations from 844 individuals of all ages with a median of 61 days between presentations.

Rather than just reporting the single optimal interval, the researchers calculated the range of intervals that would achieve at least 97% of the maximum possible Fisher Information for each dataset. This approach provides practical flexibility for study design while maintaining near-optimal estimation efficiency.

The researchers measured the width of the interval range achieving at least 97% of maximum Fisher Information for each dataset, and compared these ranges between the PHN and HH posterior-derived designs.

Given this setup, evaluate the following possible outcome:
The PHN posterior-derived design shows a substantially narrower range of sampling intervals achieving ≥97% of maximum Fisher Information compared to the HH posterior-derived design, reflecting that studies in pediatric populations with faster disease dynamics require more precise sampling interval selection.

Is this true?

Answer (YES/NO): YES